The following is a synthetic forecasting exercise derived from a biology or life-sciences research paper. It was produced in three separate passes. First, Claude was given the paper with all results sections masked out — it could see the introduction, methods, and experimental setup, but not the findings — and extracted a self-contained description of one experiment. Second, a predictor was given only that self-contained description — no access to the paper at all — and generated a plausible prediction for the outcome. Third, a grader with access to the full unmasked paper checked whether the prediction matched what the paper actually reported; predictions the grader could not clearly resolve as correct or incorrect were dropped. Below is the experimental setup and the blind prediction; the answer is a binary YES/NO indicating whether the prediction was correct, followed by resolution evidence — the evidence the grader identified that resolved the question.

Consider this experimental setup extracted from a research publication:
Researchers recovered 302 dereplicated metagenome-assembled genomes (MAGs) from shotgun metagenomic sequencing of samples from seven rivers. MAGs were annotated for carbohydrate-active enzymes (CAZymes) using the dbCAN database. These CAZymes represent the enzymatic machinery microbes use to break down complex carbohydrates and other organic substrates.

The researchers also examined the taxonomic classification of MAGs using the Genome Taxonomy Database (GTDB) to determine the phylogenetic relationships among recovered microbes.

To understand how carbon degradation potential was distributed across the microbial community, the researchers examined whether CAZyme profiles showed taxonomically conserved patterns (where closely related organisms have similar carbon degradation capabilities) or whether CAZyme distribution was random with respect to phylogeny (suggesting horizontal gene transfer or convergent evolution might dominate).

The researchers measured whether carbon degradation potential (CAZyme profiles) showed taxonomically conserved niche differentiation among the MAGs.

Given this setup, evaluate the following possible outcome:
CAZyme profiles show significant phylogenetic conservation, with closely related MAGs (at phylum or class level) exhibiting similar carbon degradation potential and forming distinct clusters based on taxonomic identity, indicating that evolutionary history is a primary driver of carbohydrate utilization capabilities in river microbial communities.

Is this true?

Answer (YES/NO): YES